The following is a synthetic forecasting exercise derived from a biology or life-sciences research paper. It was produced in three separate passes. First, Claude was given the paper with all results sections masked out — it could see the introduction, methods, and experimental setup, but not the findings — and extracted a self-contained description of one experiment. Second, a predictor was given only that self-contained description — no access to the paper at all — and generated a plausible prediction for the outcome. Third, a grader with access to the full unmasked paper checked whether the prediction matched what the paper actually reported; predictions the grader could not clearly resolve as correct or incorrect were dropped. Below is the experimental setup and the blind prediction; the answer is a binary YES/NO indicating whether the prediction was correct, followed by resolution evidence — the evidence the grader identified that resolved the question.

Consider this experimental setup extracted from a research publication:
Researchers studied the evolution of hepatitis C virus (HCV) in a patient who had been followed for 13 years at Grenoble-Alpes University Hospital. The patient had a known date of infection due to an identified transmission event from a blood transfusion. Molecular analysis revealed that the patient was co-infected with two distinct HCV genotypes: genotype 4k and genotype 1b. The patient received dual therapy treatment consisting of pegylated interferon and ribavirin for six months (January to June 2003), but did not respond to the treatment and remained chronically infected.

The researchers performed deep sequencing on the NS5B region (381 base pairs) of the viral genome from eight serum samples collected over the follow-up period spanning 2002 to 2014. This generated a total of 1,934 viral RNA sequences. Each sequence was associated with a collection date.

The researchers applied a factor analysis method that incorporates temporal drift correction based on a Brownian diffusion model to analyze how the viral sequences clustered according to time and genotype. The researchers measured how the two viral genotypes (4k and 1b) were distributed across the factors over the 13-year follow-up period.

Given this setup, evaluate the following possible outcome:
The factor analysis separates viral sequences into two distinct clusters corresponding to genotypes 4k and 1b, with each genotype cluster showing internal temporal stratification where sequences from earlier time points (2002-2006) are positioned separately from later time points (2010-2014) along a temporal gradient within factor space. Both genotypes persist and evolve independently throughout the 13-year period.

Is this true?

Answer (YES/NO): NO